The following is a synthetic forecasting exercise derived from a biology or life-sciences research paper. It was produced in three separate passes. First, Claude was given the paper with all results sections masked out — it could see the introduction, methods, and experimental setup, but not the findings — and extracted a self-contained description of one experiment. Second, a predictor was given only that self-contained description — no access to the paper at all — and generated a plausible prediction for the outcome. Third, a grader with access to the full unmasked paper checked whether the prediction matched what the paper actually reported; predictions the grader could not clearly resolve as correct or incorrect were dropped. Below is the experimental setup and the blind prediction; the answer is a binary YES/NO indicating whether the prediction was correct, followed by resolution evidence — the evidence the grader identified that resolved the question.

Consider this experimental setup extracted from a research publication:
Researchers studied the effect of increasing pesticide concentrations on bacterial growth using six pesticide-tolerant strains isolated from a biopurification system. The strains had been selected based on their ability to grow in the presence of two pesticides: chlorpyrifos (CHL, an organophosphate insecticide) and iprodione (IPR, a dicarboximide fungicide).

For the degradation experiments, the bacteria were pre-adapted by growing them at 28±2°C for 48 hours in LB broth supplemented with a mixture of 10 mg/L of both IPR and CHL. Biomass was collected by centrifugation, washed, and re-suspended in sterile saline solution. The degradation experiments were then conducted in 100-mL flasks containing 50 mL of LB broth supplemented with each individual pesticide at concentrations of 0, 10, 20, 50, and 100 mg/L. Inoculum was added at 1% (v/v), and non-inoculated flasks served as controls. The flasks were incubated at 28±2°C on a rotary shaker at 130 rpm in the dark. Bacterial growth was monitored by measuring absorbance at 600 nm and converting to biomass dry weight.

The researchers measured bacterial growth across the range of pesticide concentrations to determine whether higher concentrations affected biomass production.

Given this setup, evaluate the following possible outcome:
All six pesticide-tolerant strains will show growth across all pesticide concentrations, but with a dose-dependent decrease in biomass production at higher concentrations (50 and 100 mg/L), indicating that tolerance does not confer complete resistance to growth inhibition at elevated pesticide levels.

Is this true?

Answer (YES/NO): YES